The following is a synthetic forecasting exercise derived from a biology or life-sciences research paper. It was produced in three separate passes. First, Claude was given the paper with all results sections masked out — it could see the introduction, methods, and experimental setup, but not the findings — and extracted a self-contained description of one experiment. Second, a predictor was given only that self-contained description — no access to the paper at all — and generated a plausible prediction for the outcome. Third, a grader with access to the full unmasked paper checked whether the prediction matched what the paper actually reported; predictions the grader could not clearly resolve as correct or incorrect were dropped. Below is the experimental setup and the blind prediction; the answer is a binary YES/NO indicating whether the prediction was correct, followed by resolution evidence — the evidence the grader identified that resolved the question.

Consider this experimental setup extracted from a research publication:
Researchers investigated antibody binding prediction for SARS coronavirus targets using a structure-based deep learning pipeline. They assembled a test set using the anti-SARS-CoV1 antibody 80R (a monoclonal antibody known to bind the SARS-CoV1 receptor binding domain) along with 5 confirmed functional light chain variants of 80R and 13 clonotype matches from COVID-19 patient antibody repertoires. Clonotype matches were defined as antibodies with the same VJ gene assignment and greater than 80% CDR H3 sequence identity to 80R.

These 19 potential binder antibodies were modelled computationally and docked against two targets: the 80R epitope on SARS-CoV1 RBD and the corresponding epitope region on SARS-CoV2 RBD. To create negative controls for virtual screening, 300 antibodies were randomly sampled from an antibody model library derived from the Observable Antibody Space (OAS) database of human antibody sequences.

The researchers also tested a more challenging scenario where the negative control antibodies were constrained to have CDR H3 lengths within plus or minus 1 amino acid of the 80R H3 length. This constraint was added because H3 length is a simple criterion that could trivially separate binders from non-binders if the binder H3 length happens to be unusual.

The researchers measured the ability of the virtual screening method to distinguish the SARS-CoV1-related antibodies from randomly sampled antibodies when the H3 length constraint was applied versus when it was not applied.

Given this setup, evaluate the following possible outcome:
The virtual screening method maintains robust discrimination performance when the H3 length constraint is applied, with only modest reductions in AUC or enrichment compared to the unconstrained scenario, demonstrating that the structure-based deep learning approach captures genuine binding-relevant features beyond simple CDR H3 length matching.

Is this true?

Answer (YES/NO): YES